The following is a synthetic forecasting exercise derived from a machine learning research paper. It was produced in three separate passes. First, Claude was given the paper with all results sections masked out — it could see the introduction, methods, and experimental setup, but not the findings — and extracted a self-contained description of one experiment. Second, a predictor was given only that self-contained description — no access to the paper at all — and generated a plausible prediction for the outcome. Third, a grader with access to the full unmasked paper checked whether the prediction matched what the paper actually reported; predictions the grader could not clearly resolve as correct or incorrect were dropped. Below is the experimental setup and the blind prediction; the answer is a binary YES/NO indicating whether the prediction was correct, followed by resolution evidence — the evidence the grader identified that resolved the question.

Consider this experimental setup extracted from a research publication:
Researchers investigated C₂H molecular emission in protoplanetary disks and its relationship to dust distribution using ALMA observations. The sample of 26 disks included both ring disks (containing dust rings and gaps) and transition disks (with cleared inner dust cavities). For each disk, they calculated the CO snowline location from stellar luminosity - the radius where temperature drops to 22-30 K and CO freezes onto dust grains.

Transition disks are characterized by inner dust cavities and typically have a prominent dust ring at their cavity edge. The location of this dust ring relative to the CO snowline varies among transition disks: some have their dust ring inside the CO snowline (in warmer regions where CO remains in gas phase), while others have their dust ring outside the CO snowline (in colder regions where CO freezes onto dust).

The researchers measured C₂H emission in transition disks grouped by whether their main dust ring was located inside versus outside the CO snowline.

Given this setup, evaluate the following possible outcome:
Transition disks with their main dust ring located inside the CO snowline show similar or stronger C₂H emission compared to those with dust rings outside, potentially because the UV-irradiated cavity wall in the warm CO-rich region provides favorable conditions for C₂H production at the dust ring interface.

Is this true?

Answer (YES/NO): NO